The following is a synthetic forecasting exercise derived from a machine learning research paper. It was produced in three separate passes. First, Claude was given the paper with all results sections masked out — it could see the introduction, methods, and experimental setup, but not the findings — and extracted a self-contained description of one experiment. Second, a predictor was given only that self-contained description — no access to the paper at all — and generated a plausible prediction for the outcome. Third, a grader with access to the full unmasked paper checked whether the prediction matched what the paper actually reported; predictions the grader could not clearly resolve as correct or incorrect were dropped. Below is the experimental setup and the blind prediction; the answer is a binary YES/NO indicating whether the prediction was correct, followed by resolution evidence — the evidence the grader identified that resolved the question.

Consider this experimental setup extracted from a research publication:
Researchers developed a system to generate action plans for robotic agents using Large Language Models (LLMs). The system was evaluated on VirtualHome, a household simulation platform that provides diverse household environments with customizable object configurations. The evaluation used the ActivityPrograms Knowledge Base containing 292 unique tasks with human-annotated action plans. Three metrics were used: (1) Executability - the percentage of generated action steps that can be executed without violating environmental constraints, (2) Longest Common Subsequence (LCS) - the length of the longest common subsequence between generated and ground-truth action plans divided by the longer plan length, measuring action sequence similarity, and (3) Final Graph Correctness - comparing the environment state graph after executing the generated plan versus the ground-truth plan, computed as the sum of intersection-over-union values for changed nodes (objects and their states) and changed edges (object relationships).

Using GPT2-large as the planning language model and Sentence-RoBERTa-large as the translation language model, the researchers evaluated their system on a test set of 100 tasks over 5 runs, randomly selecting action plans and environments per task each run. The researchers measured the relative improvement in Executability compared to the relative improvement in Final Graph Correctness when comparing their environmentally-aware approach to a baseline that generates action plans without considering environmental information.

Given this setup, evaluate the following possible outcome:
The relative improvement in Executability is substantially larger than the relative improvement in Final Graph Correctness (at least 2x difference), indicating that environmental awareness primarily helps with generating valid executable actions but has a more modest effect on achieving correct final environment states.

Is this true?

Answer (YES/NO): NO